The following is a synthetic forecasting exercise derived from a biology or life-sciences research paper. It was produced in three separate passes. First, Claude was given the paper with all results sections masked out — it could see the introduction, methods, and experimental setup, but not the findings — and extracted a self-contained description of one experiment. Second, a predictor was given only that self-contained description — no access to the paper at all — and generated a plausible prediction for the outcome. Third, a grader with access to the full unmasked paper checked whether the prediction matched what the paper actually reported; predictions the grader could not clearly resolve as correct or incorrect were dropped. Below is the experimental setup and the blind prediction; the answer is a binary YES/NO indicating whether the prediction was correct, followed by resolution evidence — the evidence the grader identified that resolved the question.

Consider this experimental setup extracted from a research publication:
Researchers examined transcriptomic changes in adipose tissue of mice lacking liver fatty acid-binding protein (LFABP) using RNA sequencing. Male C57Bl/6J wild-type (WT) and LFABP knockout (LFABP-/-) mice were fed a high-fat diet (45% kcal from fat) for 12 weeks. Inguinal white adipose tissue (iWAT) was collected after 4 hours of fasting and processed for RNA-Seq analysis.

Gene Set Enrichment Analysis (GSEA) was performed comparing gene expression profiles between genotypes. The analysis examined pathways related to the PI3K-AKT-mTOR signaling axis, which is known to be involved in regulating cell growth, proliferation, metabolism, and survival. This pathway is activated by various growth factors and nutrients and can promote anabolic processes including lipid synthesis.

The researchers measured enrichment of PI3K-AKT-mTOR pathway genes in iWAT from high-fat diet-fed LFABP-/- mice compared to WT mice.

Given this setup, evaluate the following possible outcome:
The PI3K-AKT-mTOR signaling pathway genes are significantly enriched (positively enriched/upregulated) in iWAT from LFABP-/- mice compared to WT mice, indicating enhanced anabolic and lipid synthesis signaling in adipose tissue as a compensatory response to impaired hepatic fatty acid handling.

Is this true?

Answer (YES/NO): YES